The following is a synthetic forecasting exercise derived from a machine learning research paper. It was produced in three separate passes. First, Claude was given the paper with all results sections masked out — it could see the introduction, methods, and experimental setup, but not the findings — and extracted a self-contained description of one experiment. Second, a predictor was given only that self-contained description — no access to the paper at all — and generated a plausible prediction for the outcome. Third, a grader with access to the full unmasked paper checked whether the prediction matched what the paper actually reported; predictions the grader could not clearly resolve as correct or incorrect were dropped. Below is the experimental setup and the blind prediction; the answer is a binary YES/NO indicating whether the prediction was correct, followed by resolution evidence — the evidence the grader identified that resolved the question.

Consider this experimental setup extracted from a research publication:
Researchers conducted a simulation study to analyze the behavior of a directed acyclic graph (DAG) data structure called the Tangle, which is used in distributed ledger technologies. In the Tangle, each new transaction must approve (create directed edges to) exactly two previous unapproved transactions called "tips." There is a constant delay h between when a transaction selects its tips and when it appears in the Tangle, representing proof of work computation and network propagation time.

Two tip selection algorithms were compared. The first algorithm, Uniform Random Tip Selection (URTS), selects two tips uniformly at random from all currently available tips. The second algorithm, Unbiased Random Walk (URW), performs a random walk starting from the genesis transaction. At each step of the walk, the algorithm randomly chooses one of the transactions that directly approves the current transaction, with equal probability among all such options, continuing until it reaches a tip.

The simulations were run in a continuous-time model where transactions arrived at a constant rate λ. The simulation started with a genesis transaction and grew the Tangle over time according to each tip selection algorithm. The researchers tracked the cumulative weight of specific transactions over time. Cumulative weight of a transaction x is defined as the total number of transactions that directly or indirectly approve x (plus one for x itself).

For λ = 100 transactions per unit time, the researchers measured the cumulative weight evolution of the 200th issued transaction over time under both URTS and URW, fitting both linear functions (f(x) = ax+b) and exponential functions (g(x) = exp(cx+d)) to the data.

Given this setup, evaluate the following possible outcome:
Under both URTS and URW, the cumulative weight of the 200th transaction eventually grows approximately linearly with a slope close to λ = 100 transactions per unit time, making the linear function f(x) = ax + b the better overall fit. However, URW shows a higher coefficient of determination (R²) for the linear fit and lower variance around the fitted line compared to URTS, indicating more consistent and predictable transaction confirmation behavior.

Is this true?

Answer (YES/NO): NO